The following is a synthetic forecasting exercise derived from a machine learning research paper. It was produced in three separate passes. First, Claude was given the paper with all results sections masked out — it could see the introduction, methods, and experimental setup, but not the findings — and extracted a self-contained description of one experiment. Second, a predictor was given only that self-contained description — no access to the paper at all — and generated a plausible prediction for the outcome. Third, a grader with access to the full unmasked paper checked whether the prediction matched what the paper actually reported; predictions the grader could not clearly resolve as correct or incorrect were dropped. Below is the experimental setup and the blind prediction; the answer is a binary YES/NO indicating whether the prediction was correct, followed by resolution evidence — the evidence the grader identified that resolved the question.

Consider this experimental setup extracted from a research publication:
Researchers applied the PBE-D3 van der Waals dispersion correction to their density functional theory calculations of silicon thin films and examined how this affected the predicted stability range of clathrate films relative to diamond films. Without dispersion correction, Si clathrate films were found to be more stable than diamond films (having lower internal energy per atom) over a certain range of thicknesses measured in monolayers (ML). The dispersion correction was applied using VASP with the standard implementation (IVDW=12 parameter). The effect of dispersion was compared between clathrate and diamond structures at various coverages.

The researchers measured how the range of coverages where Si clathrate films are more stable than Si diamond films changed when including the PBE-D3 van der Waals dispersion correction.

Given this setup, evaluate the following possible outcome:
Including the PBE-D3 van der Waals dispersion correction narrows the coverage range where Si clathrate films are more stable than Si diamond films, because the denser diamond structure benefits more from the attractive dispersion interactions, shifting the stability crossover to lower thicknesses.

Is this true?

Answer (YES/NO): YES